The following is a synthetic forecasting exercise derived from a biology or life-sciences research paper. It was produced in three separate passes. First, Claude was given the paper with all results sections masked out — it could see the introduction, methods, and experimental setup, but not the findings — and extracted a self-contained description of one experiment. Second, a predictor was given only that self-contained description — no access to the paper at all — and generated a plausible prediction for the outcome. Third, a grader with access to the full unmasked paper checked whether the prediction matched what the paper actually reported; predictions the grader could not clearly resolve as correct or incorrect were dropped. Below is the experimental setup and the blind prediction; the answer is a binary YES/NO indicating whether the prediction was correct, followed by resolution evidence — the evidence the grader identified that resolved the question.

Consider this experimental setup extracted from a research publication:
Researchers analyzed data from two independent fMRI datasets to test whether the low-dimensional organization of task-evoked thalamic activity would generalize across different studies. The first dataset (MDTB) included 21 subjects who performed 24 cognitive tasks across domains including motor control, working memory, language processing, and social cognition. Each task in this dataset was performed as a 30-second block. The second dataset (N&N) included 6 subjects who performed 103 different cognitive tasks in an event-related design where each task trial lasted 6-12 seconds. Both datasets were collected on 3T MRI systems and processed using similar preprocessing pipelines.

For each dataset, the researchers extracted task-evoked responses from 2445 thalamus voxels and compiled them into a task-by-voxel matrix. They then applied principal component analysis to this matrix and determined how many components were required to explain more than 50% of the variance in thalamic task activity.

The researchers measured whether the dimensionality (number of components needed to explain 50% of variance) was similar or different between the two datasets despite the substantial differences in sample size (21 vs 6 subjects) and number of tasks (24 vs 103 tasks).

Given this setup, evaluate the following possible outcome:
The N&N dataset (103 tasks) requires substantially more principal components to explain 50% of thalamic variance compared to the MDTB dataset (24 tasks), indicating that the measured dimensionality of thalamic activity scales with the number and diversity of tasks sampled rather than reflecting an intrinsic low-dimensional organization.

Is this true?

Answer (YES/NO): NO